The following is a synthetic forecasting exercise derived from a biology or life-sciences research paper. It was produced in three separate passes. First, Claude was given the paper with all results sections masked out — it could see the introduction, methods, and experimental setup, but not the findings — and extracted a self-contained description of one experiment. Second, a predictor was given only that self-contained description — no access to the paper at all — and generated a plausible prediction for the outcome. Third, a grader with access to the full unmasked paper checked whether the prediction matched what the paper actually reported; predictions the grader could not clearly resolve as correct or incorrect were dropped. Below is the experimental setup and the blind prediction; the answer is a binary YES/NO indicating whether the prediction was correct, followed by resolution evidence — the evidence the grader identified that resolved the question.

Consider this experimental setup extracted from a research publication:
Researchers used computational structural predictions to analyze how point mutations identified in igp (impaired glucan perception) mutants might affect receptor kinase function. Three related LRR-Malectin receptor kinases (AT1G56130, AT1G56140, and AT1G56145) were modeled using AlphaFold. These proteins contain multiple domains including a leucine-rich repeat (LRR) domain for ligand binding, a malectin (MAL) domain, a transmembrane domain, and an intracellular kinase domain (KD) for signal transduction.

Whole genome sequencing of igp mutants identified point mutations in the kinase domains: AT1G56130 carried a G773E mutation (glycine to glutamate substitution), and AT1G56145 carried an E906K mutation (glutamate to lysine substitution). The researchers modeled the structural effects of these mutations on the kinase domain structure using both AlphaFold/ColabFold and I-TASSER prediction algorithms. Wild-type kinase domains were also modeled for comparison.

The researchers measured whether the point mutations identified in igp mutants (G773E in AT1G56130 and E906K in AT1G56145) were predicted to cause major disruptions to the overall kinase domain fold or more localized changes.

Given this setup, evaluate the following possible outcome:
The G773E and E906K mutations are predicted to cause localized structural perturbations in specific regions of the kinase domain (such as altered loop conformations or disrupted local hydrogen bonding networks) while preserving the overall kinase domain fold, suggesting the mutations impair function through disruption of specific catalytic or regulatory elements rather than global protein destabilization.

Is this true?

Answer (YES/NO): NO